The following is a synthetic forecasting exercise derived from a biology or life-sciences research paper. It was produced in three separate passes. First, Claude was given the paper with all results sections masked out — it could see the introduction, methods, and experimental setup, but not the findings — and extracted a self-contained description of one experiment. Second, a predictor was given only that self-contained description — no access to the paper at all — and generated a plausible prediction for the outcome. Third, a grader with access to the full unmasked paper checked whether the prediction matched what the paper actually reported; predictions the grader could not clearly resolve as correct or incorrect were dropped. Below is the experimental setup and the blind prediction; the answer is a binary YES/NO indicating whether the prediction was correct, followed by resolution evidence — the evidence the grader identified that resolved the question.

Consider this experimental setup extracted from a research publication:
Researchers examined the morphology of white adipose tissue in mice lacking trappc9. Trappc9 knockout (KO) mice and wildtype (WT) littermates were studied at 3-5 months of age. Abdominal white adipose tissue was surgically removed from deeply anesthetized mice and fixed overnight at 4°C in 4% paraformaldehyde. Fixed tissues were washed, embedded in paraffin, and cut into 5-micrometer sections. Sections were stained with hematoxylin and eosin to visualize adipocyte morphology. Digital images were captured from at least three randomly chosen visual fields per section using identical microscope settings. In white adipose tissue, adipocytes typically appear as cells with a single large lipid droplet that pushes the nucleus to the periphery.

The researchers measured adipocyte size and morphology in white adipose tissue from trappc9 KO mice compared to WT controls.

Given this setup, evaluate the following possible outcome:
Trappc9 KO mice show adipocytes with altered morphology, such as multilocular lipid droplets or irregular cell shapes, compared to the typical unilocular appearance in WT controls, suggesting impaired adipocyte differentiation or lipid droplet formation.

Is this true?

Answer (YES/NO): NO